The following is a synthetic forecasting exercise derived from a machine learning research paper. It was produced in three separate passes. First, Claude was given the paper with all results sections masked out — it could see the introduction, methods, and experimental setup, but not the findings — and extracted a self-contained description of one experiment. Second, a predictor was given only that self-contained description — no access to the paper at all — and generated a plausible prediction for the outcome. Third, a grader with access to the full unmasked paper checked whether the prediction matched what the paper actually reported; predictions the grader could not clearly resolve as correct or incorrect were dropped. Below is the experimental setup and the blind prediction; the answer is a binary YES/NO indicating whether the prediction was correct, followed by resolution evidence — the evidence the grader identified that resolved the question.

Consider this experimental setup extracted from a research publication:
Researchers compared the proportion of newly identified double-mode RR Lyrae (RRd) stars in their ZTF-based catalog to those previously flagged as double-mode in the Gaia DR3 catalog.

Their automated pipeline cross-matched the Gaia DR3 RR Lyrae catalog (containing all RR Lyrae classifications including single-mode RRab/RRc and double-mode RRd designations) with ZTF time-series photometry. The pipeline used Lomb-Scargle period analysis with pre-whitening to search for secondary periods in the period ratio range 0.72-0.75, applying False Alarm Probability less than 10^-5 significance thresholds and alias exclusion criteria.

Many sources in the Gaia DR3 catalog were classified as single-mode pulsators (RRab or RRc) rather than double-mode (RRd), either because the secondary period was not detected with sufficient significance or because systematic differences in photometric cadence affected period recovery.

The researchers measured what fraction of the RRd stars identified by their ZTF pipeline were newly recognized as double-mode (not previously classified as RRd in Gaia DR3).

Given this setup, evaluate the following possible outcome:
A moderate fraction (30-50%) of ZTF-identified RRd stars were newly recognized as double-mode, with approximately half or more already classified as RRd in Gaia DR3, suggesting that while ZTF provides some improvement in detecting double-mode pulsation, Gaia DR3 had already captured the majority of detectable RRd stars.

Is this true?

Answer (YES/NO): NO